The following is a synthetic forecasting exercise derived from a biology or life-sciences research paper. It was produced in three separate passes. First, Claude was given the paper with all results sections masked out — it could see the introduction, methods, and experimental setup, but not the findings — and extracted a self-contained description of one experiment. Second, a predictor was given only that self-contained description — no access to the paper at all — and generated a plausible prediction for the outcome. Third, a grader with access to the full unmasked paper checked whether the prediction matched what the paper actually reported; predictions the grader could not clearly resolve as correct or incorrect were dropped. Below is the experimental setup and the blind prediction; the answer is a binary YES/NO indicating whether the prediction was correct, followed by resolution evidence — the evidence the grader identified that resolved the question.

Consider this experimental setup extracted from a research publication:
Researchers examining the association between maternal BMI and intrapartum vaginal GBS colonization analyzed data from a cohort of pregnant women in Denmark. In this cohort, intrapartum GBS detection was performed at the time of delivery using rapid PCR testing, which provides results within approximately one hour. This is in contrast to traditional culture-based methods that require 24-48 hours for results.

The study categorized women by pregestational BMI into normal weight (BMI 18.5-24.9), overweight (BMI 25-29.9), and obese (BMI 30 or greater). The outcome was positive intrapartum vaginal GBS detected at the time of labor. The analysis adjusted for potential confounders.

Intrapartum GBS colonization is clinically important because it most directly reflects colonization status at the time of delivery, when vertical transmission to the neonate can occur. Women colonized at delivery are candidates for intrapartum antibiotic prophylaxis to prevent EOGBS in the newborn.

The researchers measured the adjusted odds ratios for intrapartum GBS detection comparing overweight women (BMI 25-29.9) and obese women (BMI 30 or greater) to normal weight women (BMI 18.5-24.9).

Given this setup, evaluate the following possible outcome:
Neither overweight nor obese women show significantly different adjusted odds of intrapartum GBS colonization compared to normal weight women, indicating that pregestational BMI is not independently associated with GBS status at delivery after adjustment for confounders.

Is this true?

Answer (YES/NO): NO